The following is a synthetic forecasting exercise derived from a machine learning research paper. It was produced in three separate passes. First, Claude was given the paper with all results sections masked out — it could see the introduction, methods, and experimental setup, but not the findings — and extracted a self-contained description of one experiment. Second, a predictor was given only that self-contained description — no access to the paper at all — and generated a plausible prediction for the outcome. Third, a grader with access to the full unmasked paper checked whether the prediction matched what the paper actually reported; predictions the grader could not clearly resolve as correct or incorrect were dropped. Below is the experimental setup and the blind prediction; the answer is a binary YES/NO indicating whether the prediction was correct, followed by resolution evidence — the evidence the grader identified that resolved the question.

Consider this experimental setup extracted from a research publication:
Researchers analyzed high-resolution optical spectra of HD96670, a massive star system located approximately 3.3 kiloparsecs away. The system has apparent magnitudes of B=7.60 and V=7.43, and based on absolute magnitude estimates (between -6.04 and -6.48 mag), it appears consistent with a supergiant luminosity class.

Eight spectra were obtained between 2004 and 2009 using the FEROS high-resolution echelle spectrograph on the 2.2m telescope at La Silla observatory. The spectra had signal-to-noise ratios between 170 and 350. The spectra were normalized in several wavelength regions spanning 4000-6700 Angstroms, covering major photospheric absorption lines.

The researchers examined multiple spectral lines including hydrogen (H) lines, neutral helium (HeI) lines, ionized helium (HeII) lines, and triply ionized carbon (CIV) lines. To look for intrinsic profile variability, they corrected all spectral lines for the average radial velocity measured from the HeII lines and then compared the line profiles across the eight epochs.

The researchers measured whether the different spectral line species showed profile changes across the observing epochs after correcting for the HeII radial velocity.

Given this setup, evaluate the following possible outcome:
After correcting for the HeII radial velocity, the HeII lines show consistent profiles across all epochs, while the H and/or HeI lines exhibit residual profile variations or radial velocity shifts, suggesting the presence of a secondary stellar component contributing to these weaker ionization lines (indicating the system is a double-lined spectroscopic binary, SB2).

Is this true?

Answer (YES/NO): NO